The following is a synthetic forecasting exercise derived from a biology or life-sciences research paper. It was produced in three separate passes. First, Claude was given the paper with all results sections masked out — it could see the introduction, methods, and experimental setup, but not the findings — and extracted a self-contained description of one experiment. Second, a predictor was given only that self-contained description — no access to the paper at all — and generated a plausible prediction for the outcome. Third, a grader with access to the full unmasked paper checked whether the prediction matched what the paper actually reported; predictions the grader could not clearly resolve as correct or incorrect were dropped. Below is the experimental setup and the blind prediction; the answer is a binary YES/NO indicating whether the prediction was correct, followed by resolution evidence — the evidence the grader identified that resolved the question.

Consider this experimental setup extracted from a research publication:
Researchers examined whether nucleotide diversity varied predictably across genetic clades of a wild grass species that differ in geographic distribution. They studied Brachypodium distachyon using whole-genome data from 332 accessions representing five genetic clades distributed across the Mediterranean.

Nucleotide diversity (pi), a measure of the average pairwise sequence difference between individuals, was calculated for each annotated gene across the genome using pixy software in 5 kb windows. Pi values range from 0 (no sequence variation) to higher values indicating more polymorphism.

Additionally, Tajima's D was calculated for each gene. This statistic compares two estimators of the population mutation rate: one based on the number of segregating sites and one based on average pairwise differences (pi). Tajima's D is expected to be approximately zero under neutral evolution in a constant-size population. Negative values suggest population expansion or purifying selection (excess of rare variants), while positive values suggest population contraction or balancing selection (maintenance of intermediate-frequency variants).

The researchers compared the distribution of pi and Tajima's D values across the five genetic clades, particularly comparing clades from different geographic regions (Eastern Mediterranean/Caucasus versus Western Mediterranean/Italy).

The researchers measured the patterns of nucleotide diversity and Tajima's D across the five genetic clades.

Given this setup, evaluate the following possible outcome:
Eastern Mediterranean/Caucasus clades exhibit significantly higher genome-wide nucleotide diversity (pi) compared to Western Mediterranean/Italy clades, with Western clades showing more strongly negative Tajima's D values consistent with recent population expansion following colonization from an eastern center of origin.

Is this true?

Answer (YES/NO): NO